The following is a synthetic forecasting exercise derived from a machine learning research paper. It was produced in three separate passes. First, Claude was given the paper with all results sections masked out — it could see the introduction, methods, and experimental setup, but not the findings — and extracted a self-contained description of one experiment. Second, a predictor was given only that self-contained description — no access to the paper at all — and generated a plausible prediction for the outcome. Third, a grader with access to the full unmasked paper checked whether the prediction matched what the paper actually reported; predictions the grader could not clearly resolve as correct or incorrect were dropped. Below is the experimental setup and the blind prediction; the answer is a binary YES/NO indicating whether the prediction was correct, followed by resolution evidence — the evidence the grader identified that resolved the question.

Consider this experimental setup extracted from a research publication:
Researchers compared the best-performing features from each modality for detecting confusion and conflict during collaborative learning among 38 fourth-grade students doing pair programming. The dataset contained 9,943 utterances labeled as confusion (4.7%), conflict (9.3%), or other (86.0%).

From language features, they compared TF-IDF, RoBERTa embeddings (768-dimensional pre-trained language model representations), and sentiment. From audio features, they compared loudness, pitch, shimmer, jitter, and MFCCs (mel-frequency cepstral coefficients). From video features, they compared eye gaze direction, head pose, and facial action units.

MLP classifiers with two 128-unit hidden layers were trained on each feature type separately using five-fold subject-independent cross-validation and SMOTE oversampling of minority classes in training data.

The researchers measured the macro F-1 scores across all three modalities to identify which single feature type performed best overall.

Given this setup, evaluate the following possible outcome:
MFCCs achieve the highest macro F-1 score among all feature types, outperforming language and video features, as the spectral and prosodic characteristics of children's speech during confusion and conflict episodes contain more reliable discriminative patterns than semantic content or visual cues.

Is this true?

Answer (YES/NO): NO